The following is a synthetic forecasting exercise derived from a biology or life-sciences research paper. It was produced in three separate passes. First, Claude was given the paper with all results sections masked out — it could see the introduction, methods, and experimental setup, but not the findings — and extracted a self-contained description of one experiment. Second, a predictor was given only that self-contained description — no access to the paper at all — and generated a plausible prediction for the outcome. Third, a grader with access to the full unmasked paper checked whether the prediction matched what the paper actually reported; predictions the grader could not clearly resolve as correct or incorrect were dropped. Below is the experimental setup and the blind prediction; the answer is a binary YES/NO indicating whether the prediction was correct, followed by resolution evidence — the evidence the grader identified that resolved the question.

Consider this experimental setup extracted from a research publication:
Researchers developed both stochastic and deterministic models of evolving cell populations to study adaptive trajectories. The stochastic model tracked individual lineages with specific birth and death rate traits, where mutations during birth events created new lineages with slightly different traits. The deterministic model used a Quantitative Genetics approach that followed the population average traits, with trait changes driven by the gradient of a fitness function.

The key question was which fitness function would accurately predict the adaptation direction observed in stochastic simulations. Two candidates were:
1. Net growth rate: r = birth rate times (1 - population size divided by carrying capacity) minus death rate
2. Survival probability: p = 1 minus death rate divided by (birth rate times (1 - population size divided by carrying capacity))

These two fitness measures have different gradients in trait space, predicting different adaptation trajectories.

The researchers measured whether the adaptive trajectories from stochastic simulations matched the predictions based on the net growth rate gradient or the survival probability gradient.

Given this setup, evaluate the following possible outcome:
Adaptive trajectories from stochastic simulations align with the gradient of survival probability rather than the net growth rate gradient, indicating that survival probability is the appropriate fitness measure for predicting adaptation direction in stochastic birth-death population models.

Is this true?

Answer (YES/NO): NO